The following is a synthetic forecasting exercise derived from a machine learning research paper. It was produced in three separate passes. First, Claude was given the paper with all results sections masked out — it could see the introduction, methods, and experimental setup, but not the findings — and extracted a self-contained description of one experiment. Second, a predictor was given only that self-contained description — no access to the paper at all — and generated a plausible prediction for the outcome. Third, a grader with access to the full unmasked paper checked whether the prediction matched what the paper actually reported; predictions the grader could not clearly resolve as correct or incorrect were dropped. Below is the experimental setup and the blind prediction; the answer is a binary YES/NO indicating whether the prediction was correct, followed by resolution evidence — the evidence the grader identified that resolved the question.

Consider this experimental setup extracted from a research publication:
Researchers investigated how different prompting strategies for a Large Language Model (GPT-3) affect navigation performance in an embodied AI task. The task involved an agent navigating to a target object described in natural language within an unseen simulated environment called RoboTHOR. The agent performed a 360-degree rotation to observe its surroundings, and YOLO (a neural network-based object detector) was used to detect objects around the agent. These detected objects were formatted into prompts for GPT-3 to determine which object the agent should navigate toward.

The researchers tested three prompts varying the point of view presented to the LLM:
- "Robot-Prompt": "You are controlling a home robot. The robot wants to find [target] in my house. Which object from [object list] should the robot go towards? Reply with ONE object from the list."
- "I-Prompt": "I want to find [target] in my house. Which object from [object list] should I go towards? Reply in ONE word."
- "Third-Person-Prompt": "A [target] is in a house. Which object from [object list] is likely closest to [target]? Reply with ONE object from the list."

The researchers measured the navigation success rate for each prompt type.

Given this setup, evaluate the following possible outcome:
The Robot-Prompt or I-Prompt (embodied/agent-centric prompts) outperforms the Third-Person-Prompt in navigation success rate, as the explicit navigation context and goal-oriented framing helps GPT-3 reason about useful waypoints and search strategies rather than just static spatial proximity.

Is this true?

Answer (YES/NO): NO